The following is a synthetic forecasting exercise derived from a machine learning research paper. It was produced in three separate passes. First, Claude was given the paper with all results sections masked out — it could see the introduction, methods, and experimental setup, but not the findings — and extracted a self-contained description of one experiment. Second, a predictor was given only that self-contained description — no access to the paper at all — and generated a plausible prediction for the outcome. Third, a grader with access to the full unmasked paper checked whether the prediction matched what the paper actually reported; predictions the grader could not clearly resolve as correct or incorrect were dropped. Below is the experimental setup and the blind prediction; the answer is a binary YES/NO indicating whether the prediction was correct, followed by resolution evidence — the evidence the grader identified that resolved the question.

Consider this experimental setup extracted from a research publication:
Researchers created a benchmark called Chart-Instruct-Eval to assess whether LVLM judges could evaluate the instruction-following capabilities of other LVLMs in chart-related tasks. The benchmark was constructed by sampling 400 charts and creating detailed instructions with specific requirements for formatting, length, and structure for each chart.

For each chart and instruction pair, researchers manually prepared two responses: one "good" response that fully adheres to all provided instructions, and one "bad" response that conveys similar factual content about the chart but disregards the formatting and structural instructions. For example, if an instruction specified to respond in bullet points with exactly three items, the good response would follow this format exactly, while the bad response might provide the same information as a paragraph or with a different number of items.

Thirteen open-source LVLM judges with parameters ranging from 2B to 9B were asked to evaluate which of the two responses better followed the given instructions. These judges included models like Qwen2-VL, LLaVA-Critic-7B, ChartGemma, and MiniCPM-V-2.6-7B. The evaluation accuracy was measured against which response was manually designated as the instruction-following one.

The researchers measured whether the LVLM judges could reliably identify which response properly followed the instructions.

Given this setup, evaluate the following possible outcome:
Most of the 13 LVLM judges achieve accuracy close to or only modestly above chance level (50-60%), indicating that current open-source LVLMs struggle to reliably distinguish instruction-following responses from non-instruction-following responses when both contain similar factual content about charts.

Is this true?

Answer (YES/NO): NO